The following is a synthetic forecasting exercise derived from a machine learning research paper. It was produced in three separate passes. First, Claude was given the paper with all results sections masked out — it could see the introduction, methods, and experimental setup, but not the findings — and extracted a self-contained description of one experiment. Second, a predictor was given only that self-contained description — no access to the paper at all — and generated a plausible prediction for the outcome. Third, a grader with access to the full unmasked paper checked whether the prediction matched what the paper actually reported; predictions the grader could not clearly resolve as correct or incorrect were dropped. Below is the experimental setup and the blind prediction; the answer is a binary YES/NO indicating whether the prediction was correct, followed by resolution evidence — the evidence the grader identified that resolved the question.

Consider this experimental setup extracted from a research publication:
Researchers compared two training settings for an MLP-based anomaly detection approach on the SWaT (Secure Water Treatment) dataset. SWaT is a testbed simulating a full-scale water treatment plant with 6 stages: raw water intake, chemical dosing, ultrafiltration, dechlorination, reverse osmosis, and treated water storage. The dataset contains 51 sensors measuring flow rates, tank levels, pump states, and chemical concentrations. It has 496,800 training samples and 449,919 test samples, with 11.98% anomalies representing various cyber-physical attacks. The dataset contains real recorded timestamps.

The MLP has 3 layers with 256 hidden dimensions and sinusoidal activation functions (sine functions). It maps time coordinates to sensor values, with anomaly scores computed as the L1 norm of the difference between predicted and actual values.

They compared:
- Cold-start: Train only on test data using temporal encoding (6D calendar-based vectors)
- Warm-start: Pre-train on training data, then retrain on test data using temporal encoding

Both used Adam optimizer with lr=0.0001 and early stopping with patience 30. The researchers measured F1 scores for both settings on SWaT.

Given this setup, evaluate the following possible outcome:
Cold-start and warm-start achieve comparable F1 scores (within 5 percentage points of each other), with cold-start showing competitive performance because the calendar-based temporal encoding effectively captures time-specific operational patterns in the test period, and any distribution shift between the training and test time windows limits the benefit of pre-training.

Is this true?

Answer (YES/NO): YES